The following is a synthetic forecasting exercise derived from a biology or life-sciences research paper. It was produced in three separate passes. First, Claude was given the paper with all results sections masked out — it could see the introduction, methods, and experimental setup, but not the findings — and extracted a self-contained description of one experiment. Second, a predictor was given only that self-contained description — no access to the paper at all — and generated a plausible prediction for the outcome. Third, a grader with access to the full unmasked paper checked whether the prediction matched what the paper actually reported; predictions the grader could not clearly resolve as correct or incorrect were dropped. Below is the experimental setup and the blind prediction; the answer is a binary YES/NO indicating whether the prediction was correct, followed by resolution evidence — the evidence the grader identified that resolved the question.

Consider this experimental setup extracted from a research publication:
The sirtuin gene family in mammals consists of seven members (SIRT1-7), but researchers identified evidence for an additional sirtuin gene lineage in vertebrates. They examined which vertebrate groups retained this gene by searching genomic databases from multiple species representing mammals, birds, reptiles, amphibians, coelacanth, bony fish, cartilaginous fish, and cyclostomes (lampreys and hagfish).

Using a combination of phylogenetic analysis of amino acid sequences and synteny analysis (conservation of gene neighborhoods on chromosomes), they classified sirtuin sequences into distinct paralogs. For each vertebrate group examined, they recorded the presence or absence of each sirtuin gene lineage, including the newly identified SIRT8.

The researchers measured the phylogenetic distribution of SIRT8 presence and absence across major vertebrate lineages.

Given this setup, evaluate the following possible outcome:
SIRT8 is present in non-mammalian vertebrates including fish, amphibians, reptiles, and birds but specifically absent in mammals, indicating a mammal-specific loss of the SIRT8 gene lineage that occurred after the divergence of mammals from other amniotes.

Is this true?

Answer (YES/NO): NO